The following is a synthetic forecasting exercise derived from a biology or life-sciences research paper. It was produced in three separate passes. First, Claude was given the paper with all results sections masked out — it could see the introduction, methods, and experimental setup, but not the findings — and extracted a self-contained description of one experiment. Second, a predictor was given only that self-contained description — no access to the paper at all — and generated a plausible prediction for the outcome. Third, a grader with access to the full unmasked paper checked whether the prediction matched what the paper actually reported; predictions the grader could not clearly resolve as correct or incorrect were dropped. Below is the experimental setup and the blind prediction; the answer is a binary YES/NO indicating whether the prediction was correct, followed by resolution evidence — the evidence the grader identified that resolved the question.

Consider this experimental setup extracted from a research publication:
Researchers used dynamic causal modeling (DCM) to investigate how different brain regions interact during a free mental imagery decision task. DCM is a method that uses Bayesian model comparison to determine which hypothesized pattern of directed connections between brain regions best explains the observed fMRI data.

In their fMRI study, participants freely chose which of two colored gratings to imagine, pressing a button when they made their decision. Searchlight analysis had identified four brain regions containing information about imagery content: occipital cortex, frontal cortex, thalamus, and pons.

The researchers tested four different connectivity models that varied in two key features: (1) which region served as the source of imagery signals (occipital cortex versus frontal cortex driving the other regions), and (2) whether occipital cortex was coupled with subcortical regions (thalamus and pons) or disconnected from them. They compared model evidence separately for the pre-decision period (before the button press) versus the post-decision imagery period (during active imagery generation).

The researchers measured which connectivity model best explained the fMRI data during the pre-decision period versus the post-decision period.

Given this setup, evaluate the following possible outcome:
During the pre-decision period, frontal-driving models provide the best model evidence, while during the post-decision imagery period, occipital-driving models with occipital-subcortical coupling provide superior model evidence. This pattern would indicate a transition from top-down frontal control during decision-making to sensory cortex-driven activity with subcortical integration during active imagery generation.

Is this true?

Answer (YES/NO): NO